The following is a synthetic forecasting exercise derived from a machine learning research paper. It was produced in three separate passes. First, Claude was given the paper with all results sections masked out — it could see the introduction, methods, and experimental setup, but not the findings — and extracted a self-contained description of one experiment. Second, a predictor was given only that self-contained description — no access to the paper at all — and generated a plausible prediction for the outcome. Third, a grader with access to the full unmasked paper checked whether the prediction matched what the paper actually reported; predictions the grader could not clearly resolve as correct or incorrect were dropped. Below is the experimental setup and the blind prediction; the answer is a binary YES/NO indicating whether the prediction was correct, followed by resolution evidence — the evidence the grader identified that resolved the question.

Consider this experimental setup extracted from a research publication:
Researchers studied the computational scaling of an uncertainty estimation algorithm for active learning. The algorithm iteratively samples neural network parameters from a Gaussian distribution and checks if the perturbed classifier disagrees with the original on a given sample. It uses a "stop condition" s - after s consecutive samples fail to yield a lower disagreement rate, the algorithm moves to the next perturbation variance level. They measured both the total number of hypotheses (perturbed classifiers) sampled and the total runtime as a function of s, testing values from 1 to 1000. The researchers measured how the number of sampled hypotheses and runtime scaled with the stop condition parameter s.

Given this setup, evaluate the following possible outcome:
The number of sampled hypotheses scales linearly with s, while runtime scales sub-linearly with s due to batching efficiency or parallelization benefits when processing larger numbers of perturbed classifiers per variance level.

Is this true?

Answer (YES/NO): NO